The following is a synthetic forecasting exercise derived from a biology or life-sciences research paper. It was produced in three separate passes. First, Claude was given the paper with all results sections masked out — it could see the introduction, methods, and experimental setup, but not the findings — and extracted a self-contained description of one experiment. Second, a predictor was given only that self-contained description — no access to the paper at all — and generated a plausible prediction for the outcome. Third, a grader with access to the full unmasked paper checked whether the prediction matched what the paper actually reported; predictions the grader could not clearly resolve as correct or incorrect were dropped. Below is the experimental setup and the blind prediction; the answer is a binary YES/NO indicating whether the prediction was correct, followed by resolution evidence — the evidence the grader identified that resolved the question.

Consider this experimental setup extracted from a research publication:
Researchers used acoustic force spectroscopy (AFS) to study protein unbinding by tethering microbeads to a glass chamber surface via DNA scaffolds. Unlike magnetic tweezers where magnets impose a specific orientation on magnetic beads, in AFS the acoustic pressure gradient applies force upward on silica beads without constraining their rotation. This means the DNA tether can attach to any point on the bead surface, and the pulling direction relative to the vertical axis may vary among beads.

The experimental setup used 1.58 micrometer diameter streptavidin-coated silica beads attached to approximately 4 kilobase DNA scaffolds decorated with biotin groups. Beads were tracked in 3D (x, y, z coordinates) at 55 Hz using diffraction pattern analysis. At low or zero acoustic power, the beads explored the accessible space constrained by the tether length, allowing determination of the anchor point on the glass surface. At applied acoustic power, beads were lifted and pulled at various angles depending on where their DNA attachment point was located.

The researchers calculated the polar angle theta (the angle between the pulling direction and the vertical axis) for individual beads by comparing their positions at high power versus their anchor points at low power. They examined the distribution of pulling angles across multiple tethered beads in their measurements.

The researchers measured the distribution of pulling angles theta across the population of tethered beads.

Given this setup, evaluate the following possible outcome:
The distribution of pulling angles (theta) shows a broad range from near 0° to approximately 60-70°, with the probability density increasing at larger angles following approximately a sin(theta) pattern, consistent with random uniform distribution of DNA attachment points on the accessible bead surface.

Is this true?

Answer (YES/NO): NO